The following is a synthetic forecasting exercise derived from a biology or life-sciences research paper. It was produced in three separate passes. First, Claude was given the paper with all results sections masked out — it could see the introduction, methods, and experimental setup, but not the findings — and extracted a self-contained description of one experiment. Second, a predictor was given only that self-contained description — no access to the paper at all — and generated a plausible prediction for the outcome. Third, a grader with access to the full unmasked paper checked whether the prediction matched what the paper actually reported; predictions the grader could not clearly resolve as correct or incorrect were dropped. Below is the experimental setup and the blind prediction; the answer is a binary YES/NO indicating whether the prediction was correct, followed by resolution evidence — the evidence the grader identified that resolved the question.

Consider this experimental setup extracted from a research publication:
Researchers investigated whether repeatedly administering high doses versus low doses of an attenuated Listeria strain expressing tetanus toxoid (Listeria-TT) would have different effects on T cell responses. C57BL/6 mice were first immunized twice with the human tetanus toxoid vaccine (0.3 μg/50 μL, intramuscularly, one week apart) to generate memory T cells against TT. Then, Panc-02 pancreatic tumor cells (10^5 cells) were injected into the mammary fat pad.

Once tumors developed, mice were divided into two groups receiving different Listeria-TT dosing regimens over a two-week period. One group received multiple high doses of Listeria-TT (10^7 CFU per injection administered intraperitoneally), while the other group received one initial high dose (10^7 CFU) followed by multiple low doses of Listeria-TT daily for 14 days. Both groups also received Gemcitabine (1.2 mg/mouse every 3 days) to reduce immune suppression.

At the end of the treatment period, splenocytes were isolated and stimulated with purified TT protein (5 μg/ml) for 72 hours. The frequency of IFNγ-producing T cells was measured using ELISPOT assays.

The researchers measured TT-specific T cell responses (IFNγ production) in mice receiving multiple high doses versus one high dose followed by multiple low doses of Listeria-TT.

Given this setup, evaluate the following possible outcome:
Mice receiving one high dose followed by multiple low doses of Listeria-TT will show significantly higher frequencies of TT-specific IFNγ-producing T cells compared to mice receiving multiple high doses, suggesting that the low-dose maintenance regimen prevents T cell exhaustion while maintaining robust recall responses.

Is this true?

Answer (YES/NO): YES